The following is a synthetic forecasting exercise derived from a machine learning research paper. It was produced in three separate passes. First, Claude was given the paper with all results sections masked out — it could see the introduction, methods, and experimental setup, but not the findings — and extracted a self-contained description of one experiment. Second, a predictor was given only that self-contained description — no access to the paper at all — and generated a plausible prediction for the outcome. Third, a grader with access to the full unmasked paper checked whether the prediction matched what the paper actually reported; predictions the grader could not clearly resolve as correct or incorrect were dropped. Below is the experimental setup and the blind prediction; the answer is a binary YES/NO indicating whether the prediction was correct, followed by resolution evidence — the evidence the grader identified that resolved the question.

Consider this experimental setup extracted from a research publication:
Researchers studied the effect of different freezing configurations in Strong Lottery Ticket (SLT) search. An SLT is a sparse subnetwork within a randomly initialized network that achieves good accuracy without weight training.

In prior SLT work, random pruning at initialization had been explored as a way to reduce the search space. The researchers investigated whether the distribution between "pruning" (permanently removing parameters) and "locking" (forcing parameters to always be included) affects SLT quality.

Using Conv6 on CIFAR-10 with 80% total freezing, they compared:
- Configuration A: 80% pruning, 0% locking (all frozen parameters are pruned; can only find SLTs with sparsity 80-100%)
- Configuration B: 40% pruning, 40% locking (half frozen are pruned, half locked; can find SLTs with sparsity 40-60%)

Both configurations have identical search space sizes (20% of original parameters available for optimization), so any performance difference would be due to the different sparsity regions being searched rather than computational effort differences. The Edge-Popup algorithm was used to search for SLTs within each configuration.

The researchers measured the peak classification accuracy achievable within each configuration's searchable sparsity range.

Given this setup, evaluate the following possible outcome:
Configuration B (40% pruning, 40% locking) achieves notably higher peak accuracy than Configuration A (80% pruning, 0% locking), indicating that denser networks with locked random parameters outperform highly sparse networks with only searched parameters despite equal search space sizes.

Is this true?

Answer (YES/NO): YES